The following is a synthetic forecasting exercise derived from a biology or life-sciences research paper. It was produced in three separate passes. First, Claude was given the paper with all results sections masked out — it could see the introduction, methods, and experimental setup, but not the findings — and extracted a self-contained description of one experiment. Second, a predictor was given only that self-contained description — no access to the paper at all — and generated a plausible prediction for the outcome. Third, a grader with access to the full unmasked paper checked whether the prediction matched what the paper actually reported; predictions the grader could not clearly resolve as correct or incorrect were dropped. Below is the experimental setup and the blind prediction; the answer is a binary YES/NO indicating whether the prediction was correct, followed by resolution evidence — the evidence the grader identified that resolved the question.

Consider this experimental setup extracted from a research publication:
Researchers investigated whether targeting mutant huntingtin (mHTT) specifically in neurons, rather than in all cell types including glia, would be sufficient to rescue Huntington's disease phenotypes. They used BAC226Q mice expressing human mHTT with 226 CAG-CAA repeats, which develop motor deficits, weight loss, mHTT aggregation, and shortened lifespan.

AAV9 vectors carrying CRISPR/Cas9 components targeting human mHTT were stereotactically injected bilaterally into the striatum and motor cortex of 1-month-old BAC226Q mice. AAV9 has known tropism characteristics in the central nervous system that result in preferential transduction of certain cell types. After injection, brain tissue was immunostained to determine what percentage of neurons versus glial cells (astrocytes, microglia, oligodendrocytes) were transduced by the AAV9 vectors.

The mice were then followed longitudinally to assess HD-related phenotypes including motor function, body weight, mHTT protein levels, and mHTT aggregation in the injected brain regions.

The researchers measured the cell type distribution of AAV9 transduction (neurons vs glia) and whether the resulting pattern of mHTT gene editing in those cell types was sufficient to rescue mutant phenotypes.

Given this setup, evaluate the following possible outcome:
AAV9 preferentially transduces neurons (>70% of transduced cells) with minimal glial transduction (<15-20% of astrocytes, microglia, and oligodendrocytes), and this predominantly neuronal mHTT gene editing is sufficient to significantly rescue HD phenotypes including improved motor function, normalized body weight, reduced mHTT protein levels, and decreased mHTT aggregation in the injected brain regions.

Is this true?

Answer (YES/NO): NO